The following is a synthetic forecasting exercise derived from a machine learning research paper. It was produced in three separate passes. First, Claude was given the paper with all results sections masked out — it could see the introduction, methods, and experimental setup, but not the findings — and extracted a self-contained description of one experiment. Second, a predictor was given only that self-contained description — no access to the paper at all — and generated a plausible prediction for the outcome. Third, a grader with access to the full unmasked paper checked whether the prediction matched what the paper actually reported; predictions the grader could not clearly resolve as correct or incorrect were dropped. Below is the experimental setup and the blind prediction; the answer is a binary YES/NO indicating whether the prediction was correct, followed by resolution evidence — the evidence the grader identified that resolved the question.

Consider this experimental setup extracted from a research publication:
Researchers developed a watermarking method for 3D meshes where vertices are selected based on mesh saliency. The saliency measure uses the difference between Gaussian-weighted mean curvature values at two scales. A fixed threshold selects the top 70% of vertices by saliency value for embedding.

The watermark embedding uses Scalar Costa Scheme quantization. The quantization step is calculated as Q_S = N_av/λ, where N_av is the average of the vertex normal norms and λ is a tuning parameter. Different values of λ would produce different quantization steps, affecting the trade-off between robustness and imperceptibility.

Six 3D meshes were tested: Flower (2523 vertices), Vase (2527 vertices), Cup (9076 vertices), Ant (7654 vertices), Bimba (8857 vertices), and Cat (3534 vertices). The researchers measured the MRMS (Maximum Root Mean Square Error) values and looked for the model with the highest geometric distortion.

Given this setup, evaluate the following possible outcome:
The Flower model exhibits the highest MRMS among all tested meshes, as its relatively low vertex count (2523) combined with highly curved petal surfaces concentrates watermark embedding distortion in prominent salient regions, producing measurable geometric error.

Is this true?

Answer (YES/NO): NO